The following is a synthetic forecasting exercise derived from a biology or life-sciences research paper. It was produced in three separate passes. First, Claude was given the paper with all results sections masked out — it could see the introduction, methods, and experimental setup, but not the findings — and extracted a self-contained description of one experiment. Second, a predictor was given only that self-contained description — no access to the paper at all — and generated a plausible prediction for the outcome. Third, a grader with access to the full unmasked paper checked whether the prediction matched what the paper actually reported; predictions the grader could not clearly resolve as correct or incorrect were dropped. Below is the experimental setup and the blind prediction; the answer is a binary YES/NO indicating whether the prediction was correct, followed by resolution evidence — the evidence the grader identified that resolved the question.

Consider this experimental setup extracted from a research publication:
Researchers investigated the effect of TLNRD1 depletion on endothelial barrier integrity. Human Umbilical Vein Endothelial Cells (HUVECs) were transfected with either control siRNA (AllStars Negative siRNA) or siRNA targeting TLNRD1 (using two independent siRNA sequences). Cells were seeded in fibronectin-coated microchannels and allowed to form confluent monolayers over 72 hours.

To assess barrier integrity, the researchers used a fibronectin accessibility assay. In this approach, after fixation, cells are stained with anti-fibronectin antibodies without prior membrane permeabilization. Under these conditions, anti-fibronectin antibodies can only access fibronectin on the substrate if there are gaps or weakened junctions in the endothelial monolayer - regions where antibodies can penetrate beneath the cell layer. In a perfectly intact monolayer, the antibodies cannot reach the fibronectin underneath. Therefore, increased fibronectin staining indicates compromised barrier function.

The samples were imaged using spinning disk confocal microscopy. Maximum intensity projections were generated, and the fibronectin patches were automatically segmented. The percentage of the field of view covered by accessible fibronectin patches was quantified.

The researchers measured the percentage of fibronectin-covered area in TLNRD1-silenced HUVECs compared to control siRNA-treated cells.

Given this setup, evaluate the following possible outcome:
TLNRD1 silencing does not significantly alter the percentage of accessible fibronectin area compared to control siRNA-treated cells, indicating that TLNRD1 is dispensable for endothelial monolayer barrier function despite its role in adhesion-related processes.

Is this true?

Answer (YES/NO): NO